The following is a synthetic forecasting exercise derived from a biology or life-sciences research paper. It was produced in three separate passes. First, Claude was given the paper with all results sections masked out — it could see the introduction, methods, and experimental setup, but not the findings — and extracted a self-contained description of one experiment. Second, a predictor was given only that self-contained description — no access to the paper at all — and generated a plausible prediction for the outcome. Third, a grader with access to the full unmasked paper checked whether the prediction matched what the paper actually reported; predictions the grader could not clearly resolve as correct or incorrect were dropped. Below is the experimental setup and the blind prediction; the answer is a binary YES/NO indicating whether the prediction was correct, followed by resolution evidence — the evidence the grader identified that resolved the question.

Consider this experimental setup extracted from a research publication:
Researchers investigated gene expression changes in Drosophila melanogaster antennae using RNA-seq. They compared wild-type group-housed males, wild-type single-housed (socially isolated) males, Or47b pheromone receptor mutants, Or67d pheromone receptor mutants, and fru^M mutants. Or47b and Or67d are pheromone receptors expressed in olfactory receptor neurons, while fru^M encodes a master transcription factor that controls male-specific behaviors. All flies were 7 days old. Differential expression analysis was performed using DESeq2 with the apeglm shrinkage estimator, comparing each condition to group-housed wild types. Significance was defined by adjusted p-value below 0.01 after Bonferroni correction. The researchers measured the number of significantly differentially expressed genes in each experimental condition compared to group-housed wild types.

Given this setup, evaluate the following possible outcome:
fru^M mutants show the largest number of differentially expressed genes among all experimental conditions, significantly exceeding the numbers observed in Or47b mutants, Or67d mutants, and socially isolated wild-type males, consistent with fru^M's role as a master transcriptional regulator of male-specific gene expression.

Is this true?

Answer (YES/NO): YES